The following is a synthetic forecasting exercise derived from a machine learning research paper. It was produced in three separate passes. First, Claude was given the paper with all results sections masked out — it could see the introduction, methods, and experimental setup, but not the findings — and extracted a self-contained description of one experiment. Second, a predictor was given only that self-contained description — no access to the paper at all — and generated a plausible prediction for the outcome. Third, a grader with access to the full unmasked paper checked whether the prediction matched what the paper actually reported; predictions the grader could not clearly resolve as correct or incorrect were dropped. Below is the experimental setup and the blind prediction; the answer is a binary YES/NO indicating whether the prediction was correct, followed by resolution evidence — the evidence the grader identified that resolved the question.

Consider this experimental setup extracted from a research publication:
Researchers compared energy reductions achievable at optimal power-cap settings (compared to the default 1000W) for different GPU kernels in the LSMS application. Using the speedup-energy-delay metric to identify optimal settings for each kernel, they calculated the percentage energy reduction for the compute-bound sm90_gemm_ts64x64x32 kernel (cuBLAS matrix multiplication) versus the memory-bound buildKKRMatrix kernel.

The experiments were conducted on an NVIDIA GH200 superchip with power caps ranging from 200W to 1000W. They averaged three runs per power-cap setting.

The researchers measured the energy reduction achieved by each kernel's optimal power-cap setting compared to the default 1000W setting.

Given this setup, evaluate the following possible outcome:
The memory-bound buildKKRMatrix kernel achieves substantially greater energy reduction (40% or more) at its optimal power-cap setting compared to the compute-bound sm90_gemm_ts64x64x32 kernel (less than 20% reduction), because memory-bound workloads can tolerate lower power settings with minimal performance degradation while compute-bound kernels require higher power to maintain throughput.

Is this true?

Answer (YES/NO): NO